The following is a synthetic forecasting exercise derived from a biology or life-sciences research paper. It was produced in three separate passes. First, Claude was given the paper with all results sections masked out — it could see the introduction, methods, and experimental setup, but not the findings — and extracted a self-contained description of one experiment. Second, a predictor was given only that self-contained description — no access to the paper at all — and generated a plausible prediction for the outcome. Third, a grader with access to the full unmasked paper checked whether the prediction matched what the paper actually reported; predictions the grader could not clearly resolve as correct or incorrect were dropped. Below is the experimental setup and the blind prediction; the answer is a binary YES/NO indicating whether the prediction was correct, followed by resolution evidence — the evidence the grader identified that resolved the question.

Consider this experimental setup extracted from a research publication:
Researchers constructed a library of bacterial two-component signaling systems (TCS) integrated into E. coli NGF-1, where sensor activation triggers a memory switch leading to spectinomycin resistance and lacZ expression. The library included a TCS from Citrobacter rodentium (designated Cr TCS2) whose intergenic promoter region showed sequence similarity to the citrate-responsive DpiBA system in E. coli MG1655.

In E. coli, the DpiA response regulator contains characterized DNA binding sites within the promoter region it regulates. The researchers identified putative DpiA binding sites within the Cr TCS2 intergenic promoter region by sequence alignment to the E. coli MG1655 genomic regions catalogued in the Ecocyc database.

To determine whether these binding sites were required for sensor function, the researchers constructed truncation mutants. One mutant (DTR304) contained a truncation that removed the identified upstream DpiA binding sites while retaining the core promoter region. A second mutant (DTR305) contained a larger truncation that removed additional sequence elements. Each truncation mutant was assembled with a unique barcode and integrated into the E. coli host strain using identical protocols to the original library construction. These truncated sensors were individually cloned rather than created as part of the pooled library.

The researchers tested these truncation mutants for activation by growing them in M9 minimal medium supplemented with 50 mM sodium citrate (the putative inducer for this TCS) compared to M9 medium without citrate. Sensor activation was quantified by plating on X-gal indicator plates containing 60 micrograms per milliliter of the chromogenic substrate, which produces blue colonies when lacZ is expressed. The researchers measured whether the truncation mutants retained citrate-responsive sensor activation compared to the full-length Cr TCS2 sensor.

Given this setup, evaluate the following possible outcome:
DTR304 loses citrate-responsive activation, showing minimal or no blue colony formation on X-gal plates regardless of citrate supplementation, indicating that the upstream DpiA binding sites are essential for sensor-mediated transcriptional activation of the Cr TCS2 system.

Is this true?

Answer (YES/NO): NO